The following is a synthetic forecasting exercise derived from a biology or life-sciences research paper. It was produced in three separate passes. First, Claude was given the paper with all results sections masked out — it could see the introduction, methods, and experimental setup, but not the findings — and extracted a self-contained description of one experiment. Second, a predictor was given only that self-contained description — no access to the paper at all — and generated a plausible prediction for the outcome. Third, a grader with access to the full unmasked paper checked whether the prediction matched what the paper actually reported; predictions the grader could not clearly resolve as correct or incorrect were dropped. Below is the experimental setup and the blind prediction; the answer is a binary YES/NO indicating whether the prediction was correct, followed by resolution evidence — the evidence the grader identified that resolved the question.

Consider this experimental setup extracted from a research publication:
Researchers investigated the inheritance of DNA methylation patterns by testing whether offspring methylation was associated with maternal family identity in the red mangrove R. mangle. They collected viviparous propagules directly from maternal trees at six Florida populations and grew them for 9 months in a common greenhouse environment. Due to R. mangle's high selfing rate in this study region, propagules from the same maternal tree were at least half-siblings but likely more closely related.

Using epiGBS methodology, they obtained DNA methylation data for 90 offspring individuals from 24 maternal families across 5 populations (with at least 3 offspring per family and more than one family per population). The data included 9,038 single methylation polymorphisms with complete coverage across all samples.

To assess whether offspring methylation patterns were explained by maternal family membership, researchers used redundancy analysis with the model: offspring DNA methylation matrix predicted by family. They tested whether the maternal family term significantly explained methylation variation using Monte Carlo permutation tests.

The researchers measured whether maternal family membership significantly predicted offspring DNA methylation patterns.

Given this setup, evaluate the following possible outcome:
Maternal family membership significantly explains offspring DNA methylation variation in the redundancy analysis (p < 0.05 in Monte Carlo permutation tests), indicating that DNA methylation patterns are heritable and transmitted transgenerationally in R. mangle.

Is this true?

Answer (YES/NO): YES